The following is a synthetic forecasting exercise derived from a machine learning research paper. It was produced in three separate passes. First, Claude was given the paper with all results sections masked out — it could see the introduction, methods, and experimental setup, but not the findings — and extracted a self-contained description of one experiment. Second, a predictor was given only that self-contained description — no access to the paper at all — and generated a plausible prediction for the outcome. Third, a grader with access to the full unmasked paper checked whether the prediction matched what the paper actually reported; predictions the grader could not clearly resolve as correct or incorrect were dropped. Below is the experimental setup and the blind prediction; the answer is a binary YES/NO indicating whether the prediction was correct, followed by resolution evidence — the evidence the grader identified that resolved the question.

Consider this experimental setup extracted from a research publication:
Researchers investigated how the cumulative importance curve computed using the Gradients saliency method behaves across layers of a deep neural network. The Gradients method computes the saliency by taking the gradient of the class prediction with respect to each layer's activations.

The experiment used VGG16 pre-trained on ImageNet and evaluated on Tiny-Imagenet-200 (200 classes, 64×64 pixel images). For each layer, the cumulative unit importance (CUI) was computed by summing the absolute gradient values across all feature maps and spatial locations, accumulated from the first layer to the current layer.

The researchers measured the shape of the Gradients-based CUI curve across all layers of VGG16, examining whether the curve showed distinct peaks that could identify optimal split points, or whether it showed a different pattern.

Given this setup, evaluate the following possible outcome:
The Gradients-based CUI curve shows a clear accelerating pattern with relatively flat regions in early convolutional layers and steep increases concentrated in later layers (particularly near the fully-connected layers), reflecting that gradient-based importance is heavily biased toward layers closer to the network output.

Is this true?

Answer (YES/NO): NO